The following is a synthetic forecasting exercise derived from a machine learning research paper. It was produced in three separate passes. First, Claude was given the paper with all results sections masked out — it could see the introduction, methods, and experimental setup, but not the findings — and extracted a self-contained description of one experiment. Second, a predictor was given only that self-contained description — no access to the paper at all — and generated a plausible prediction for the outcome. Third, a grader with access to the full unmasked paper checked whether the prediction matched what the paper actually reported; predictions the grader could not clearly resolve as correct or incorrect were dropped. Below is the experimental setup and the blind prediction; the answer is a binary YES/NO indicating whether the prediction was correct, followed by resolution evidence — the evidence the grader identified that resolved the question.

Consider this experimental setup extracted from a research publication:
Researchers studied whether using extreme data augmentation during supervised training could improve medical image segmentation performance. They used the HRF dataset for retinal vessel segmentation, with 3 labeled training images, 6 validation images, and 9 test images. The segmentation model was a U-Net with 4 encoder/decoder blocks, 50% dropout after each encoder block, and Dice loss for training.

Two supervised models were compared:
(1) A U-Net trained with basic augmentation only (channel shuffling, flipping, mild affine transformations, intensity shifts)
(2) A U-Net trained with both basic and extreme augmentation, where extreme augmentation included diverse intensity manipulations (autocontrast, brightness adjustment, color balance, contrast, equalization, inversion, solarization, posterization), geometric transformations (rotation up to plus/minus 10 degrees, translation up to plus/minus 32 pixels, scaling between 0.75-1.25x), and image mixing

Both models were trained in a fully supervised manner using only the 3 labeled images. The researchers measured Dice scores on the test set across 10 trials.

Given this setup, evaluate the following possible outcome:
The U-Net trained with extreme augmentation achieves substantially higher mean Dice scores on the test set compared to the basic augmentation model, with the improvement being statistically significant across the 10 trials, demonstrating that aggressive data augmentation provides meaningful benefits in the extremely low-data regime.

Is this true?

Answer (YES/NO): NO